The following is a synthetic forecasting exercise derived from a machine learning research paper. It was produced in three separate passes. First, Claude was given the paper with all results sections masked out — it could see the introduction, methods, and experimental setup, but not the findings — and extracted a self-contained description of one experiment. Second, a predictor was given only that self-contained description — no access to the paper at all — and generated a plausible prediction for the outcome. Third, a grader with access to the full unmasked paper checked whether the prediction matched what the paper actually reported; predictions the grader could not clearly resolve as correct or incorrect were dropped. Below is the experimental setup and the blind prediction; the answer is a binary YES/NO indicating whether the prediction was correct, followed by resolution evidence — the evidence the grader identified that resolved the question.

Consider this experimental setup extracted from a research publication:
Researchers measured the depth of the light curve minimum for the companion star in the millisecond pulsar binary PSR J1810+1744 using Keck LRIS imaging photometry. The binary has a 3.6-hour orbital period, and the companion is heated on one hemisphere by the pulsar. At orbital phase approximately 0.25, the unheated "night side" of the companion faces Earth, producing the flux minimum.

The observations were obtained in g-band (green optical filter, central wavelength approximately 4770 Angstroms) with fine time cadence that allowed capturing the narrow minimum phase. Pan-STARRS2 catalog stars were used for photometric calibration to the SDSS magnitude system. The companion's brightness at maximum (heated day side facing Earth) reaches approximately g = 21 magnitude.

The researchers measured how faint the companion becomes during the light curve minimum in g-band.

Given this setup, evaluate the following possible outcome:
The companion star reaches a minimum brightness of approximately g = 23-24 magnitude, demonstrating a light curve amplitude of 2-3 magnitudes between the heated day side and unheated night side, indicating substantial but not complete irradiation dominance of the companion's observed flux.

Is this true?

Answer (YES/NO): NO